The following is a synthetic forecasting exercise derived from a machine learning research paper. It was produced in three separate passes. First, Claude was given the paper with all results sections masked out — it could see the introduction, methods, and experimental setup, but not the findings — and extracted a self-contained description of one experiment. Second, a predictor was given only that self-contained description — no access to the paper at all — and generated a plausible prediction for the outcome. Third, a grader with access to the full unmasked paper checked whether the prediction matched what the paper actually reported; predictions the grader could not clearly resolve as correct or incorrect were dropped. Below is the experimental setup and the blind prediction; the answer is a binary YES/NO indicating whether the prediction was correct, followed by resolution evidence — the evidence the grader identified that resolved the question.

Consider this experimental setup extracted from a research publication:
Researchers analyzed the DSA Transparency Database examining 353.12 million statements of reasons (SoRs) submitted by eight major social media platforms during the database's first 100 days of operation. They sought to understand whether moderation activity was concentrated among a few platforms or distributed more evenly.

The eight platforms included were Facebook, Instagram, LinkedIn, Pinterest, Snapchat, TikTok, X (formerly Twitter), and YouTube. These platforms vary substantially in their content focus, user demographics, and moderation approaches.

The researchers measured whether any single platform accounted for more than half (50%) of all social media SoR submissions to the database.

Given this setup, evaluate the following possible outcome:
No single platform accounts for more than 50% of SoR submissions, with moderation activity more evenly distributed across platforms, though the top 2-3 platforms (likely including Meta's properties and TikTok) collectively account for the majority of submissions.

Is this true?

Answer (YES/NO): NO